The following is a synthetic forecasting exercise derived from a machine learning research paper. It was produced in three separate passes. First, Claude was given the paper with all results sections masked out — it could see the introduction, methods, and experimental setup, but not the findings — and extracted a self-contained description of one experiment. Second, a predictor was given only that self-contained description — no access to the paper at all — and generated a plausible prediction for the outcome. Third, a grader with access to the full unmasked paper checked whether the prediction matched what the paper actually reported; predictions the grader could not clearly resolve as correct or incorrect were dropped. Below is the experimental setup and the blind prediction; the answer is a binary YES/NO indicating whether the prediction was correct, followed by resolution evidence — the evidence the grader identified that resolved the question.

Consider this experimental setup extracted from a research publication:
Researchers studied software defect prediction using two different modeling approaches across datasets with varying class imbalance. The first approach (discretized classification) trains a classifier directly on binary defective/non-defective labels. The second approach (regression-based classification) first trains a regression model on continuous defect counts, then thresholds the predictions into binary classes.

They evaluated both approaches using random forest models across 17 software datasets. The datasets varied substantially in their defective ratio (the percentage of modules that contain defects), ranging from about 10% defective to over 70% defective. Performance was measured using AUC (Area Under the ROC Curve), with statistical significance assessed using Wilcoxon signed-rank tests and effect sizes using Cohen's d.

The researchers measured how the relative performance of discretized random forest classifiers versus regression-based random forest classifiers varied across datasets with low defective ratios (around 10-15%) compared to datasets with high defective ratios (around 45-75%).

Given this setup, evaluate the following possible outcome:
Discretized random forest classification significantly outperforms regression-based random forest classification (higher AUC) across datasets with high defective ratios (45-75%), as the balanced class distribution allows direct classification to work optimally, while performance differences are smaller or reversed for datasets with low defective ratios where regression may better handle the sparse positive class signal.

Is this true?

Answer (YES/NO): YES